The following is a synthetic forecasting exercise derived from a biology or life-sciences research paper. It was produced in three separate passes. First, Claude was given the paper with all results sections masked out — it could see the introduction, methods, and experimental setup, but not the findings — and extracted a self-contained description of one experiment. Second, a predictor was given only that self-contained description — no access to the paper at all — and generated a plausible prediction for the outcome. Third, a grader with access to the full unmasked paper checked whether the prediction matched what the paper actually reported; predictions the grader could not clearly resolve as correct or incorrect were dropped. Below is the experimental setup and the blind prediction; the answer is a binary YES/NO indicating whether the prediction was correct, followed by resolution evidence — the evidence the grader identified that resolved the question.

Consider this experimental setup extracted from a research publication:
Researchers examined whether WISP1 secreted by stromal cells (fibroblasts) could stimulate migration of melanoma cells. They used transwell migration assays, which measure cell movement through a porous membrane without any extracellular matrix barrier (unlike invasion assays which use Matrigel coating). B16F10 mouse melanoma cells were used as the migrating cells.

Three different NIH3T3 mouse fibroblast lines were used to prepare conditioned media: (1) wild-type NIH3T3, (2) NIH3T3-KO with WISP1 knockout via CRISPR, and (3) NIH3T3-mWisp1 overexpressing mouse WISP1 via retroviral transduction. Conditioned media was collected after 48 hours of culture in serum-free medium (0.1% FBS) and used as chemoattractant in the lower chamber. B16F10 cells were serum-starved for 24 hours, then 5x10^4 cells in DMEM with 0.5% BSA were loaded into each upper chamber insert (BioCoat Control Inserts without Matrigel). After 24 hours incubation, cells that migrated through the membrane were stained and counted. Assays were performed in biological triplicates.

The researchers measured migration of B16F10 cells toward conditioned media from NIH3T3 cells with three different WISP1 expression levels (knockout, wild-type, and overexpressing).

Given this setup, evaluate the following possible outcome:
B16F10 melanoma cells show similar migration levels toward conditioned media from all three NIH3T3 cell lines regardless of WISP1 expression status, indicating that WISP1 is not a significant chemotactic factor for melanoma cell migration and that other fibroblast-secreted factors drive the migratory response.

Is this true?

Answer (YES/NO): NO